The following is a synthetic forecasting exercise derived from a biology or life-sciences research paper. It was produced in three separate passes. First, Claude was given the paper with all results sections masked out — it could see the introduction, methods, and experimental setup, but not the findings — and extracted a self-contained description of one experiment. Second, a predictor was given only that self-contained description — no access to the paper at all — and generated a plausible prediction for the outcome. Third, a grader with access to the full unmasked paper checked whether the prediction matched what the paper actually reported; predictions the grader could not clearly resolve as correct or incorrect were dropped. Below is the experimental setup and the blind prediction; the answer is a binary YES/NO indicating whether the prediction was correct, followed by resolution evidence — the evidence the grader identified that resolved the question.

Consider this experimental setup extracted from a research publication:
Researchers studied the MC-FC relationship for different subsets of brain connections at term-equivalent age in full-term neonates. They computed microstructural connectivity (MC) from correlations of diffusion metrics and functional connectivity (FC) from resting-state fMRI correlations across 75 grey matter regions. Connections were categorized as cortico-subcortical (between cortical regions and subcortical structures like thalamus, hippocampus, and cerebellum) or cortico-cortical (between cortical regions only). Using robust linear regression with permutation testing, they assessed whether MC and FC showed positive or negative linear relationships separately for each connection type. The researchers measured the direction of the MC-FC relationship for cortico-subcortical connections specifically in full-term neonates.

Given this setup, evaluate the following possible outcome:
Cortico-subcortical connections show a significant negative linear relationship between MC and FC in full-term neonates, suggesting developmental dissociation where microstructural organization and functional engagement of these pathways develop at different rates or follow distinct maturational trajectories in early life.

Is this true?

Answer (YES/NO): YES